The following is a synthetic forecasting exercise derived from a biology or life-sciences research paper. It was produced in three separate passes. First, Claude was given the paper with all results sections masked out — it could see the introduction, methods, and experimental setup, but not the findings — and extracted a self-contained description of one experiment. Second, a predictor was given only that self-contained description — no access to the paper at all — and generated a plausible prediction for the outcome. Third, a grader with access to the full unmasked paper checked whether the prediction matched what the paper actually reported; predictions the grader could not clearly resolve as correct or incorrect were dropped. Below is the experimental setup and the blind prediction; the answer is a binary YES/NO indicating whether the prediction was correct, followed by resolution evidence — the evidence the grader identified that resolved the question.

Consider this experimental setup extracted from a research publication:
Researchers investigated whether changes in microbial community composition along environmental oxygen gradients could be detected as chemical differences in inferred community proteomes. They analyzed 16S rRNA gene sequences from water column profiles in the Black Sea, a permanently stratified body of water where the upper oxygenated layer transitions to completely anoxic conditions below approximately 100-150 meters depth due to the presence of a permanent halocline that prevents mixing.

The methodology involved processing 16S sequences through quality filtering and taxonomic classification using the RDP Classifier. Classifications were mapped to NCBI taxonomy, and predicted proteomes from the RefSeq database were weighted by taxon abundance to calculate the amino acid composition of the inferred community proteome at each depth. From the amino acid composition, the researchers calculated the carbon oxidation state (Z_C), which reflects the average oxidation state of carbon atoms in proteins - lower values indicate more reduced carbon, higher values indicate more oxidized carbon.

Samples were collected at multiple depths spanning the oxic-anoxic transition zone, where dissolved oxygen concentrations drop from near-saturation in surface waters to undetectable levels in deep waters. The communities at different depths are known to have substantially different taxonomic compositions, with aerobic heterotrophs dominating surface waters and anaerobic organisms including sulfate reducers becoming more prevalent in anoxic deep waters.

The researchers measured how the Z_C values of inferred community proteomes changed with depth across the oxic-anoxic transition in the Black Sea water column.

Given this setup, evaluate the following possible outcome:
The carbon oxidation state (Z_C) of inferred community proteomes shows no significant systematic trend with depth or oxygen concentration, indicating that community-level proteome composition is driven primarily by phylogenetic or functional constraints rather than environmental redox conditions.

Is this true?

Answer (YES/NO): NO